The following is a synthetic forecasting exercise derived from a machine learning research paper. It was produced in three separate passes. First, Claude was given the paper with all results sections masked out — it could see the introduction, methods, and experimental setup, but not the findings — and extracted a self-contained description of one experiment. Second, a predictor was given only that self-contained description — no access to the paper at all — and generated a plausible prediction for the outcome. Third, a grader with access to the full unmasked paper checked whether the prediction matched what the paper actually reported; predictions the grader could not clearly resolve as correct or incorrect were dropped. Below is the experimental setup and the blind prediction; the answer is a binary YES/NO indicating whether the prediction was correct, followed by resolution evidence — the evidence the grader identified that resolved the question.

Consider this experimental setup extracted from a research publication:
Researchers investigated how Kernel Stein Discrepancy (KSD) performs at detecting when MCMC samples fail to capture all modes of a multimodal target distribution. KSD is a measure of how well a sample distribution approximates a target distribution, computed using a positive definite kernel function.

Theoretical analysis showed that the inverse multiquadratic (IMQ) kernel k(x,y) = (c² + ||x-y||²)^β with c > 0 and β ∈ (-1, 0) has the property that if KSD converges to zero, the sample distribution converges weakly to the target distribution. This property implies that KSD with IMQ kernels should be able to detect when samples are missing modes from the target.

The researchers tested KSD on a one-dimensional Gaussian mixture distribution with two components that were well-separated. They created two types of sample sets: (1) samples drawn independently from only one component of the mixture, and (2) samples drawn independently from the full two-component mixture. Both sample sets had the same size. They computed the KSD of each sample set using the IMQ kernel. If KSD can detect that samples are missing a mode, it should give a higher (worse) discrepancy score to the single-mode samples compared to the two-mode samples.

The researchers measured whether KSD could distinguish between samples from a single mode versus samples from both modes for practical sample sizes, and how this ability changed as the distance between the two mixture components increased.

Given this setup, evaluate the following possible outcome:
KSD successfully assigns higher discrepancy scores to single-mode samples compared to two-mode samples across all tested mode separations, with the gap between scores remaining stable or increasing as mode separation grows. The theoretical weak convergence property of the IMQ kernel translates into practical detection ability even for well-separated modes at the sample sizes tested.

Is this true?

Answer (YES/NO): NO